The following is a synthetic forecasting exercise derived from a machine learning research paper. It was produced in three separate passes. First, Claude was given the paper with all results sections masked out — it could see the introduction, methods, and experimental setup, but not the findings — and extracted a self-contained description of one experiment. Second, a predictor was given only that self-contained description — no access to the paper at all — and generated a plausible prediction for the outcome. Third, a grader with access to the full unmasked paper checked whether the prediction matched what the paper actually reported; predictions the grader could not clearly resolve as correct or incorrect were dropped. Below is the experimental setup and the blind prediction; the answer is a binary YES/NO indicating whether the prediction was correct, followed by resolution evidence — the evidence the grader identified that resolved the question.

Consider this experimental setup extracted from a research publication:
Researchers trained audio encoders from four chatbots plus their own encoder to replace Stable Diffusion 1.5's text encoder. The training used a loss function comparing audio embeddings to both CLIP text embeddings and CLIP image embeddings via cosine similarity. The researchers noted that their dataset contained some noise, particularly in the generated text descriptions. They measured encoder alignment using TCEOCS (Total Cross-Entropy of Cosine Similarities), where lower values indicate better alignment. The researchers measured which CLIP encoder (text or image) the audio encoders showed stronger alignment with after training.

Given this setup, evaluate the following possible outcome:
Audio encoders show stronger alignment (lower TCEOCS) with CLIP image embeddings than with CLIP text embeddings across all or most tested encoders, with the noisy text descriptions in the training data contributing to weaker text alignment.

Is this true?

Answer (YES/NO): YES